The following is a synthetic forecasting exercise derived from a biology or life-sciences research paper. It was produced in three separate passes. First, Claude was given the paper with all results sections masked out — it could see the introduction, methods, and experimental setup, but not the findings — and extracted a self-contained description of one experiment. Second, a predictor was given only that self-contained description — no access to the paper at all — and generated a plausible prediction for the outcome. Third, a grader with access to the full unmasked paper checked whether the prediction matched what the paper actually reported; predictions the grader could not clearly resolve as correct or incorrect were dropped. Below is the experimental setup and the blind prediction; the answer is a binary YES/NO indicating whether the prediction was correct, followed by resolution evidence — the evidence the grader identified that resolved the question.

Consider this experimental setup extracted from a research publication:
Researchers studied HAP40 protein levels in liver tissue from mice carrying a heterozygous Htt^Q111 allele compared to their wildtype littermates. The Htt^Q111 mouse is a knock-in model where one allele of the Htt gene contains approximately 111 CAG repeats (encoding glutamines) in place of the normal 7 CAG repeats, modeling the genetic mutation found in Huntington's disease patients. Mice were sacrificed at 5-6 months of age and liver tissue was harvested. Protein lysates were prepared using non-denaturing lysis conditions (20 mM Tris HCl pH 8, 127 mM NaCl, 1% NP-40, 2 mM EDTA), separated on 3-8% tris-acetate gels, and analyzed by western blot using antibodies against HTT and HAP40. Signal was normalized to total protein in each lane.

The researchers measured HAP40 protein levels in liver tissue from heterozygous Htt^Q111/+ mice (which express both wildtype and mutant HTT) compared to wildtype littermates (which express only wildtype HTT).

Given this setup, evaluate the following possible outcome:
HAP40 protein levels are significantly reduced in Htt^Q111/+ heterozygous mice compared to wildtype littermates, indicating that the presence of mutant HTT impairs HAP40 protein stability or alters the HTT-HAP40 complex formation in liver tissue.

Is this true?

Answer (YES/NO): NO